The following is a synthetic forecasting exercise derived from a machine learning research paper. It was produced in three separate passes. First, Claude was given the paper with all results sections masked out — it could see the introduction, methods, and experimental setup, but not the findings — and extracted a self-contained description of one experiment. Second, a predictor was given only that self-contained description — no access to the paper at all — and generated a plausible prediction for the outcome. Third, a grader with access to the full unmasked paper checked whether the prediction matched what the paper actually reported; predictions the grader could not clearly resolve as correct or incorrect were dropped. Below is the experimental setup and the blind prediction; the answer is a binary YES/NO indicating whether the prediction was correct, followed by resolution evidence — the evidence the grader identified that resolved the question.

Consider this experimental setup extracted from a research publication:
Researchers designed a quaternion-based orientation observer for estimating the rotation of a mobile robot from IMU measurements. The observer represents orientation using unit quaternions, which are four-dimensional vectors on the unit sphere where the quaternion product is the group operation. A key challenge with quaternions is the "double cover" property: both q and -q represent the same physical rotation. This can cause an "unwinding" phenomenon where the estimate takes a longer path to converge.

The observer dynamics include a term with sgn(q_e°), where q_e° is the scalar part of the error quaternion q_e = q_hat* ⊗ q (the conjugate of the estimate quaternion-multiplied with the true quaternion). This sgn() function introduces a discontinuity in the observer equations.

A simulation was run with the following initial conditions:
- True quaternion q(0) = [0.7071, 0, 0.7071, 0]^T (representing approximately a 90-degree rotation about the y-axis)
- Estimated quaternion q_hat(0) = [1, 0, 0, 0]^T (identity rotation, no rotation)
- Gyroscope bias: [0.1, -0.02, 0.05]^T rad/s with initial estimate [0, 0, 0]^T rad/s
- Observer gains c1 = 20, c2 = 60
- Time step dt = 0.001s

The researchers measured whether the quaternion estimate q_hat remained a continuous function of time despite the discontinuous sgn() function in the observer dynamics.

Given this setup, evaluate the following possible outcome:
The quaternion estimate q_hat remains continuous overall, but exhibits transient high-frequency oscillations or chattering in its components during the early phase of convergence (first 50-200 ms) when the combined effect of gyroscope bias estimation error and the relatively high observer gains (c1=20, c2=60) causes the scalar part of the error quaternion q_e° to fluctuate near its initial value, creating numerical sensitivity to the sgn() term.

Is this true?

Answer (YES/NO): NO